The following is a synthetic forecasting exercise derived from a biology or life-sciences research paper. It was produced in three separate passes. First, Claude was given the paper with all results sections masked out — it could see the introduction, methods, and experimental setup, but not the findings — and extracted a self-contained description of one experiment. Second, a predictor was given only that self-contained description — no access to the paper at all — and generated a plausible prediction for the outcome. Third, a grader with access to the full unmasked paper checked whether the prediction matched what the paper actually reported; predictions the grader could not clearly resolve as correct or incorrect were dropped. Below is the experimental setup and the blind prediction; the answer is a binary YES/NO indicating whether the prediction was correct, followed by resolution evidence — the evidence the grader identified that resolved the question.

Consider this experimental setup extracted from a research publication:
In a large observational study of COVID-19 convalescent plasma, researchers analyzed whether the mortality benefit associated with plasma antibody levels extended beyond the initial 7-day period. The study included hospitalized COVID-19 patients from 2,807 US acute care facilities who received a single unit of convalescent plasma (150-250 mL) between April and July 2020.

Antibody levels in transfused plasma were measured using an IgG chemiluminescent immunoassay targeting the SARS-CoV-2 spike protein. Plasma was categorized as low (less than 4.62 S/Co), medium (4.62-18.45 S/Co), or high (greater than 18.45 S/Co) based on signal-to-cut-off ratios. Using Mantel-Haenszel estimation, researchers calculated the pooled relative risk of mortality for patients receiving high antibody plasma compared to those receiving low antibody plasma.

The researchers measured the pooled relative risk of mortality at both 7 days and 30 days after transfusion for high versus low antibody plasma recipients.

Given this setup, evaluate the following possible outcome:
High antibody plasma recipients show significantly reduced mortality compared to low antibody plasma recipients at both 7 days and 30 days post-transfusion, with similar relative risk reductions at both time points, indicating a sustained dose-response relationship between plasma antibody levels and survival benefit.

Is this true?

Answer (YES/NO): NO